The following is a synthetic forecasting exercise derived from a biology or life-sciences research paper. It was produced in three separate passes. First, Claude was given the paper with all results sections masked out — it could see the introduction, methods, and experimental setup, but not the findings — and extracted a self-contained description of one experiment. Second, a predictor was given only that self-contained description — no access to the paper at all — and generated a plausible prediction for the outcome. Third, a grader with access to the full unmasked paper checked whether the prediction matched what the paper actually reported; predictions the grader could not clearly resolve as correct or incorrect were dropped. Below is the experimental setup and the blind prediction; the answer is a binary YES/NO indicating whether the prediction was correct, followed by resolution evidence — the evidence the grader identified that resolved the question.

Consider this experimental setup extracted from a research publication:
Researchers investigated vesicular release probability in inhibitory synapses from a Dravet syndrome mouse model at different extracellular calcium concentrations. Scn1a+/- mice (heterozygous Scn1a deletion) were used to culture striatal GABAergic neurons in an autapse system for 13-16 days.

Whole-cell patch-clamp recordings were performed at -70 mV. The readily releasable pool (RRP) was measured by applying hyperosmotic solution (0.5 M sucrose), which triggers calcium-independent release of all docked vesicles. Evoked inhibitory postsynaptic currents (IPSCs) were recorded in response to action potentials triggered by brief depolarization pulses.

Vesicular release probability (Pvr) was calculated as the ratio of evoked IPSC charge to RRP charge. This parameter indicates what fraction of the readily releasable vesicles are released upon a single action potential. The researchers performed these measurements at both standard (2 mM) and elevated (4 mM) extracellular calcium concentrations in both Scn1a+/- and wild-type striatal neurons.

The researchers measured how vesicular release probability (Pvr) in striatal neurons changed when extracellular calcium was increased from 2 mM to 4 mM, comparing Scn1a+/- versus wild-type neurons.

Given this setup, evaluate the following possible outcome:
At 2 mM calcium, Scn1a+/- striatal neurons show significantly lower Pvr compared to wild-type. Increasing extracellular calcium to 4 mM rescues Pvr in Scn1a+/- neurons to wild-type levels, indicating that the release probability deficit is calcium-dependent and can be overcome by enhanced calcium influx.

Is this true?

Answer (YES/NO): NO